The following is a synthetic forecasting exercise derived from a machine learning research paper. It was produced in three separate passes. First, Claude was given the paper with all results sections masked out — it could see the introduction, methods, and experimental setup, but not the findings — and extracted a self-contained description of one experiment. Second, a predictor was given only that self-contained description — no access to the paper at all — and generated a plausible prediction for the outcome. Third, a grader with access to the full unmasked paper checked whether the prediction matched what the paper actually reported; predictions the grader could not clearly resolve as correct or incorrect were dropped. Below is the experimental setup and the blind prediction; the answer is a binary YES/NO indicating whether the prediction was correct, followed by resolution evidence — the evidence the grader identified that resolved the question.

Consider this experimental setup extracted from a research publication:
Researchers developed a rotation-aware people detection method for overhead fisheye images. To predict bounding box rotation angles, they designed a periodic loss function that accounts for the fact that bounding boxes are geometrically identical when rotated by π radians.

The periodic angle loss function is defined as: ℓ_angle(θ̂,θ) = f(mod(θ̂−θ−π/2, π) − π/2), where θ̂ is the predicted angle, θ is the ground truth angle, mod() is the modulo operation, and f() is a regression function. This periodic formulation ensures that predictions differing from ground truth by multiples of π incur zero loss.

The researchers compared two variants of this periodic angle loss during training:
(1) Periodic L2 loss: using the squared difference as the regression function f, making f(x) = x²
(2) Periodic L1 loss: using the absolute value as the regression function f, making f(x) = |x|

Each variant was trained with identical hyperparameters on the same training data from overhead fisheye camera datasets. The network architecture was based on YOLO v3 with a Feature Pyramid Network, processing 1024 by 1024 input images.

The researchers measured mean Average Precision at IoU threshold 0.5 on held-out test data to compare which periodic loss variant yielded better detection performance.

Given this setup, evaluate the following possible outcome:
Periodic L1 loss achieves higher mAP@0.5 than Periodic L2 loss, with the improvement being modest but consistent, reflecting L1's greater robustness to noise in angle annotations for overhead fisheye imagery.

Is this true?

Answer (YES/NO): YES